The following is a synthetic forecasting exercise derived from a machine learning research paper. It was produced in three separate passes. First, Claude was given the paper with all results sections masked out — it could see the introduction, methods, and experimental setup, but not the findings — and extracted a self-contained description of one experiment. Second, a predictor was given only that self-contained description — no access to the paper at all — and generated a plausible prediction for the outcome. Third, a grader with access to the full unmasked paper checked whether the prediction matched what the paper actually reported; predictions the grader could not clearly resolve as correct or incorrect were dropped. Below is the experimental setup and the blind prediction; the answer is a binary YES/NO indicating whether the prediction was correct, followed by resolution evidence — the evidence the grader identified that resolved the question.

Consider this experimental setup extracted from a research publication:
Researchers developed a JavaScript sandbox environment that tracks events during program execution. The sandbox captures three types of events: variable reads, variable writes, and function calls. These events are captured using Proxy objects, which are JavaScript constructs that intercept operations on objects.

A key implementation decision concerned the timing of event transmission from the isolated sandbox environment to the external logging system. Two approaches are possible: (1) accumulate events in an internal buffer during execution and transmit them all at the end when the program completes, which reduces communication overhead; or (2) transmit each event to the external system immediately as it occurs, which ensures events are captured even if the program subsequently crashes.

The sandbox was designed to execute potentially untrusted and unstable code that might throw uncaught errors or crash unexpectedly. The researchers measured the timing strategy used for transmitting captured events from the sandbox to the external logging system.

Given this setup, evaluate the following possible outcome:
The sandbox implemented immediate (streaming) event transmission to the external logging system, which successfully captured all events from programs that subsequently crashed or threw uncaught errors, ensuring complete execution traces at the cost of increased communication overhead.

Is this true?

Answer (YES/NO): YES